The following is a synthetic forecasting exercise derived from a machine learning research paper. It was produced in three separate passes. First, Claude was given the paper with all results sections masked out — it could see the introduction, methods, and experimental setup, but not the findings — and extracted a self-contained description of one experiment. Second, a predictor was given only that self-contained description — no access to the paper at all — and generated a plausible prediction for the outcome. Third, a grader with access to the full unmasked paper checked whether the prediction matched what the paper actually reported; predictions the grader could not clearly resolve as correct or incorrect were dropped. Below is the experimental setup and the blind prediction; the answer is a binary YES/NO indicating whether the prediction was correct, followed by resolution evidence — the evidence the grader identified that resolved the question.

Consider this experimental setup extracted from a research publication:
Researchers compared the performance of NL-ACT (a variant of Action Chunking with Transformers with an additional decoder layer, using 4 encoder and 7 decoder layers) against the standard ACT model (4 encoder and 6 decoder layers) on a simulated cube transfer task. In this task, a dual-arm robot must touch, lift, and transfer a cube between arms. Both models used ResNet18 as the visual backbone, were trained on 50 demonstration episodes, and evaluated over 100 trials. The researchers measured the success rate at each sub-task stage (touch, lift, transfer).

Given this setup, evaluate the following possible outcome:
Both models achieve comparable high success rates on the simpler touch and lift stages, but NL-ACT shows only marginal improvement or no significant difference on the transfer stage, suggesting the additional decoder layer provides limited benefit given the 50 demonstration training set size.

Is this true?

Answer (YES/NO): NO